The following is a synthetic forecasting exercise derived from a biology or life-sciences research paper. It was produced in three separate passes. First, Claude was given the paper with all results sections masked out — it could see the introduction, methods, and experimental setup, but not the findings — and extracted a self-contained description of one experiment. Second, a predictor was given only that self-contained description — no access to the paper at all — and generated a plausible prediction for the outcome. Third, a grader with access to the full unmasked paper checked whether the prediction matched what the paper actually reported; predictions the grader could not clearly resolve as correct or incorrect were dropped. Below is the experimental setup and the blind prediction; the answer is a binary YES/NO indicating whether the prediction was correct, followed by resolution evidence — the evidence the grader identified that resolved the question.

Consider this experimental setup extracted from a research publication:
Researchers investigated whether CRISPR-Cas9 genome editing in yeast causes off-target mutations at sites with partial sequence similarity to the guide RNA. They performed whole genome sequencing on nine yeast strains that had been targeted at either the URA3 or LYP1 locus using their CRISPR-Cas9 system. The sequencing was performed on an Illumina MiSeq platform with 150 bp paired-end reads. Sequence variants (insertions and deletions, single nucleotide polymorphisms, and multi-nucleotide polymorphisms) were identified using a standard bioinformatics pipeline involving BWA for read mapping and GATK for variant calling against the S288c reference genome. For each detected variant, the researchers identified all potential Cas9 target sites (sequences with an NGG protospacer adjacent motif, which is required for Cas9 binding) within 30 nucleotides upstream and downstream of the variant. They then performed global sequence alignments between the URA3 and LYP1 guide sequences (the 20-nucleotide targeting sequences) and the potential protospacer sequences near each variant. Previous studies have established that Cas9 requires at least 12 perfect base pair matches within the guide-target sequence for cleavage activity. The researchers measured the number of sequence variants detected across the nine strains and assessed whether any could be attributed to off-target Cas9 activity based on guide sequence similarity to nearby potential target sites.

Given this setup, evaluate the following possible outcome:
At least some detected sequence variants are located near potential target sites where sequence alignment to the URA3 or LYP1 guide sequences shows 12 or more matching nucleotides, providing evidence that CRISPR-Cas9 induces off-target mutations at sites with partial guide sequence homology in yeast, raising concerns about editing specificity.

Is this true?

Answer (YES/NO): NO